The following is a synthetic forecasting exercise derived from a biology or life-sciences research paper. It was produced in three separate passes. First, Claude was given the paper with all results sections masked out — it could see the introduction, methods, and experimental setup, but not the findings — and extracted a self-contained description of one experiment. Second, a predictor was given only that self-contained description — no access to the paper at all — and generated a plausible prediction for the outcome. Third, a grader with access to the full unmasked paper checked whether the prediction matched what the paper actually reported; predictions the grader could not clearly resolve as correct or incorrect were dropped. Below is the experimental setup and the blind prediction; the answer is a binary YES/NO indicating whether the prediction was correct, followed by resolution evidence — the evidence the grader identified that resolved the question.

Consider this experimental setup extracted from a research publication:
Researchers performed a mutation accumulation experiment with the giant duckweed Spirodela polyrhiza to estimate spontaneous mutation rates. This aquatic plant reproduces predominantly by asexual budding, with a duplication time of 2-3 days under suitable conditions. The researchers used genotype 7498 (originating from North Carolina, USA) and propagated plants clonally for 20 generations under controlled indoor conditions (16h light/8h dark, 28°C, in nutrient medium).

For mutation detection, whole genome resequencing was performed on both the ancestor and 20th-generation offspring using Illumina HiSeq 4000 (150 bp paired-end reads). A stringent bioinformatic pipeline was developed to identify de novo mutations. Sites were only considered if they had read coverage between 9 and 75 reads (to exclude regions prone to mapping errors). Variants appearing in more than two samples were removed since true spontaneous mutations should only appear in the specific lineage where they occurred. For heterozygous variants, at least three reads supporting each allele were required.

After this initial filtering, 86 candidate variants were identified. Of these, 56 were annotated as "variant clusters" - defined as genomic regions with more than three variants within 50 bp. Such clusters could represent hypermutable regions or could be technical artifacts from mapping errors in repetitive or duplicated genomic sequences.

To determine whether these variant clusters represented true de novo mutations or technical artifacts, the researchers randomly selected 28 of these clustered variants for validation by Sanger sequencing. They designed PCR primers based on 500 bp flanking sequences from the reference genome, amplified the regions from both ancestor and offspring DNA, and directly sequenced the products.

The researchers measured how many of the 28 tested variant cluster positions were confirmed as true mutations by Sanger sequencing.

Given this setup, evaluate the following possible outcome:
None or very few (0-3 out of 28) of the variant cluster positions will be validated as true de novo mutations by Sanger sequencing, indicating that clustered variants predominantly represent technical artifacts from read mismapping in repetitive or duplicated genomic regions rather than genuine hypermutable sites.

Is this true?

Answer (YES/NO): YES